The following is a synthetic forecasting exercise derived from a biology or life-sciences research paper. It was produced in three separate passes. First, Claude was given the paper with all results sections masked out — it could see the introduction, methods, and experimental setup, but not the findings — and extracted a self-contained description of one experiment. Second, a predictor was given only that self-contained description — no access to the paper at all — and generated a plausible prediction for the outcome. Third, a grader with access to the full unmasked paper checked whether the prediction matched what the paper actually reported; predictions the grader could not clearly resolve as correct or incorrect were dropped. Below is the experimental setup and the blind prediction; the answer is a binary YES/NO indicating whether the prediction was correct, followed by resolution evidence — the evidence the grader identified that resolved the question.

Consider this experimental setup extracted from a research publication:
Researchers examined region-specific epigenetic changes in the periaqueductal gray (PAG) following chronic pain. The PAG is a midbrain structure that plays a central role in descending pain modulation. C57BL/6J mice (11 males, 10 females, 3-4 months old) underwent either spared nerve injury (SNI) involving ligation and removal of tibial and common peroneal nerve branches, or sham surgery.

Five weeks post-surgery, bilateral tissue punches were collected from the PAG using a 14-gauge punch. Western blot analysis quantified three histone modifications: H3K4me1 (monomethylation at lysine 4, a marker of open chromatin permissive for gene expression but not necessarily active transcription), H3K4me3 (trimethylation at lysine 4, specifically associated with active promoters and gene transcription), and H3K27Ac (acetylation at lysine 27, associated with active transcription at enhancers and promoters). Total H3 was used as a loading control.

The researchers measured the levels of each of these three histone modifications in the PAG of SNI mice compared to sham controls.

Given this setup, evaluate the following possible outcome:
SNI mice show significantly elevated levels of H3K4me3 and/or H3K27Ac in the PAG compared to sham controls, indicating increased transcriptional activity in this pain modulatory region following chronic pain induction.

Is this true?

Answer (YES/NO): NO